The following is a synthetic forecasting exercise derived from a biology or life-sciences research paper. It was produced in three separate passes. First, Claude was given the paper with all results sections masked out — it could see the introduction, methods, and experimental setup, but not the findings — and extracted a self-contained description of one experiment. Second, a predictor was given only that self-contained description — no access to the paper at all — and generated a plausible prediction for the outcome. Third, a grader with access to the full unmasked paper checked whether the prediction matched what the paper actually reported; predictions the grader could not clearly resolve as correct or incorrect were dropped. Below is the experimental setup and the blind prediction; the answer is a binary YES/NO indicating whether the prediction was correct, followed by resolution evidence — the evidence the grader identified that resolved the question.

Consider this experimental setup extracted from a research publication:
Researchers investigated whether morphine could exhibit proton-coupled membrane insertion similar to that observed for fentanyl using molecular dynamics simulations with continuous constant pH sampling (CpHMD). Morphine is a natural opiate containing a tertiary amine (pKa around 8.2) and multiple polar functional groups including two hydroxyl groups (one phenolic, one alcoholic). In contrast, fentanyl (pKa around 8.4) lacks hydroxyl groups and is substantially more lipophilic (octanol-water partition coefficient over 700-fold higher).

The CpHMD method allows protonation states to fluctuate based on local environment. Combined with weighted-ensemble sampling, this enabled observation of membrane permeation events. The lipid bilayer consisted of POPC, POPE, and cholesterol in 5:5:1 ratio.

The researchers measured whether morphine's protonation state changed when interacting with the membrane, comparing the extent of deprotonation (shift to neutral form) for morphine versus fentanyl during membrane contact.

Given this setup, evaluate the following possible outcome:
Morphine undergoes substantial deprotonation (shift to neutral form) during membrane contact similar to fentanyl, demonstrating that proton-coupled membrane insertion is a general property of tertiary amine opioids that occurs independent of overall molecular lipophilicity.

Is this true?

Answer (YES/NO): YES